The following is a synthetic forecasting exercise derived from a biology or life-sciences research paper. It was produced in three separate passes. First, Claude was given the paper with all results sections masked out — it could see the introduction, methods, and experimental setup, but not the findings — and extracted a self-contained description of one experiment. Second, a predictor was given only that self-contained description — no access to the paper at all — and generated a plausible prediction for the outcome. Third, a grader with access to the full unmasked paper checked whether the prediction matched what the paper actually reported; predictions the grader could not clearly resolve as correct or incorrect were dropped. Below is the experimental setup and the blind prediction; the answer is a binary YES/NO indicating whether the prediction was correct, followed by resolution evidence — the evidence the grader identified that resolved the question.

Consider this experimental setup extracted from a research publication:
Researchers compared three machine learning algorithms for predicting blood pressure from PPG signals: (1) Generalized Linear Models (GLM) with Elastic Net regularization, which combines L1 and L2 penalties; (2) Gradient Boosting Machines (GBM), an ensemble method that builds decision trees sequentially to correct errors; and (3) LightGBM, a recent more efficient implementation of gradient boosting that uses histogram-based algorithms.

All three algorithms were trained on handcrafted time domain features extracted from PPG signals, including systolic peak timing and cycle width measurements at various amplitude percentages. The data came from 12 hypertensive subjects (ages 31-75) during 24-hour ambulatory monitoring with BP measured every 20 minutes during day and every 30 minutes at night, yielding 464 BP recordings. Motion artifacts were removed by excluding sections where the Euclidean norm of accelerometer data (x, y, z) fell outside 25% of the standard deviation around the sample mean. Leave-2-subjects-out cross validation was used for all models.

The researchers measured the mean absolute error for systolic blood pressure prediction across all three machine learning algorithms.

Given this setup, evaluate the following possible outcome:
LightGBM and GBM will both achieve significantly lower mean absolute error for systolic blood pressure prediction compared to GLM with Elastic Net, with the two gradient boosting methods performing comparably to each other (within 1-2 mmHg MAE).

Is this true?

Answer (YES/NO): NO